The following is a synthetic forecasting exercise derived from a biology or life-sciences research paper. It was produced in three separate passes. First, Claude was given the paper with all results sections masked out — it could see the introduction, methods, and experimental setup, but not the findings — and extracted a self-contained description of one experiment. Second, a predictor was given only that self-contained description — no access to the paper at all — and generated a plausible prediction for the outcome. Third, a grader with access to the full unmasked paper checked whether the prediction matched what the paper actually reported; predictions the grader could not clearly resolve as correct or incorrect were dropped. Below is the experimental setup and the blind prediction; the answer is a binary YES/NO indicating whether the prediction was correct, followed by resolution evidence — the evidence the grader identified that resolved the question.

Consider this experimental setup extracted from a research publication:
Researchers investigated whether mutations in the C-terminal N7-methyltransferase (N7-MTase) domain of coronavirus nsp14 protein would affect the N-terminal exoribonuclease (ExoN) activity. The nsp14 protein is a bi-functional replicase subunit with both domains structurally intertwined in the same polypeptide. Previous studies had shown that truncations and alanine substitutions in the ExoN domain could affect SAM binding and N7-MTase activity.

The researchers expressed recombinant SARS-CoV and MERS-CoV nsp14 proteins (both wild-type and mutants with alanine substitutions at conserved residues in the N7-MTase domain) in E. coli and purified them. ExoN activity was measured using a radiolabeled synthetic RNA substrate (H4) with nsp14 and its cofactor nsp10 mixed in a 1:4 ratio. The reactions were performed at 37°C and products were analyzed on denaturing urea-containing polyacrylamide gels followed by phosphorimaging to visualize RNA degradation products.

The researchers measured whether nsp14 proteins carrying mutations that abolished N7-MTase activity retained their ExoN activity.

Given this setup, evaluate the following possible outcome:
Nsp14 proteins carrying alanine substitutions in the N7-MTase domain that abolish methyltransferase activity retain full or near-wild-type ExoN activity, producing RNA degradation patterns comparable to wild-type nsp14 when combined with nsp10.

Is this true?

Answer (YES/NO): NO